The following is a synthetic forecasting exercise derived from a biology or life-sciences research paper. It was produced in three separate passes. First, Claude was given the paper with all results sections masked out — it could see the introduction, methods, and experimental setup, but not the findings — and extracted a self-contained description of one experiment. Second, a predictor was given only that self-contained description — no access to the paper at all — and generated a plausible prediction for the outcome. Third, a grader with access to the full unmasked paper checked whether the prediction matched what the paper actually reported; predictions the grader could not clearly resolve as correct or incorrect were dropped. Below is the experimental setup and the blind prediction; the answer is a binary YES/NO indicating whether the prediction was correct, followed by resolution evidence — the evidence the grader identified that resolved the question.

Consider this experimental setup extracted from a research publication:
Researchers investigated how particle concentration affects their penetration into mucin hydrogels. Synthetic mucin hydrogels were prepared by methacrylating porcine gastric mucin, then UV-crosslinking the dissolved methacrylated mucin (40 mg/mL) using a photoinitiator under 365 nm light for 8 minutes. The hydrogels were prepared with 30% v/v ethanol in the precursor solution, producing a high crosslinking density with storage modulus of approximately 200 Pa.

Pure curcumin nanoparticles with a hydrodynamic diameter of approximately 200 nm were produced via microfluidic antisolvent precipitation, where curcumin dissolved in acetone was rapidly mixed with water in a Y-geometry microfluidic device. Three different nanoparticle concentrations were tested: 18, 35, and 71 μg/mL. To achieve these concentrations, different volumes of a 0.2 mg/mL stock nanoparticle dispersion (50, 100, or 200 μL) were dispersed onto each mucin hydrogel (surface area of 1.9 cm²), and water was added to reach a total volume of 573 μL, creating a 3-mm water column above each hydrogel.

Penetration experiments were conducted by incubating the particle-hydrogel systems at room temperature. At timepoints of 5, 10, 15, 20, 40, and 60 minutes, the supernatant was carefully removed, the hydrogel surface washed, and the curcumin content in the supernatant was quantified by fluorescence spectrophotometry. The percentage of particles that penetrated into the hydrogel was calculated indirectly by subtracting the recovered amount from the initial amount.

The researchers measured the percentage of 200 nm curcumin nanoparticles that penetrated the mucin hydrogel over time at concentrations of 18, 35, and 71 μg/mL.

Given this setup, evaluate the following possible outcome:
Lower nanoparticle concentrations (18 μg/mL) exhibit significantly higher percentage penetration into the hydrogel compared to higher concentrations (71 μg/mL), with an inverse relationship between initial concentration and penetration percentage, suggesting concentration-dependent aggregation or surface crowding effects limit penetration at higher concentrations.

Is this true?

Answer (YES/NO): YES